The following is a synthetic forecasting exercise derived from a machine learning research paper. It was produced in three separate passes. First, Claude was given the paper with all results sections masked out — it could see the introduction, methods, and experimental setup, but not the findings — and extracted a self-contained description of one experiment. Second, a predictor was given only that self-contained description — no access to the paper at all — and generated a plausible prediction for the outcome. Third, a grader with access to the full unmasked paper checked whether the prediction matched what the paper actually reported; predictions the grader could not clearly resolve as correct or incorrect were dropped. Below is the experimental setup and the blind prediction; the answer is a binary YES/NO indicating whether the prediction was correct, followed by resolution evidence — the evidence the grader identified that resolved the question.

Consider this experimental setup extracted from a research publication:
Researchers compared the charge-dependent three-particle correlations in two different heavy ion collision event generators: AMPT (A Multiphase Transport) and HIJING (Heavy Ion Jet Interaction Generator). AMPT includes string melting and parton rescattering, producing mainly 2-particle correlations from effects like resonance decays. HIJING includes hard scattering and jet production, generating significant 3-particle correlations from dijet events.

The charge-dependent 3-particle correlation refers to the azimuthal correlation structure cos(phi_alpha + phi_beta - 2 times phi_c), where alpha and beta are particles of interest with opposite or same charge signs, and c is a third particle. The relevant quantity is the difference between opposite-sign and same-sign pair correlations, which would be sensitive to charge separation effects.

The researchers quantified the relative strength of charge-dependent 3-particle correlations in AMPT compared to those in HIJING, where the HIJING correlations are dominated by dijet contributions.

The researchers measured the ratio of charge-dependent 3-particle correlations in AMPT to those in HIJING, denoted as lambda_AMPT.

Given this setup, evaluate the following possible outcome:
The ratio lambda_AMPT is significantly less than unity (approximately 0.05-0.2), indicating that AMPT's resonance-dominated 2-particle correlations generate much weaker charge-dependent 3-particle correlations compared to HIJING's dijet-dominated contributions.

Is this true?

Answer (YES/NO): YES